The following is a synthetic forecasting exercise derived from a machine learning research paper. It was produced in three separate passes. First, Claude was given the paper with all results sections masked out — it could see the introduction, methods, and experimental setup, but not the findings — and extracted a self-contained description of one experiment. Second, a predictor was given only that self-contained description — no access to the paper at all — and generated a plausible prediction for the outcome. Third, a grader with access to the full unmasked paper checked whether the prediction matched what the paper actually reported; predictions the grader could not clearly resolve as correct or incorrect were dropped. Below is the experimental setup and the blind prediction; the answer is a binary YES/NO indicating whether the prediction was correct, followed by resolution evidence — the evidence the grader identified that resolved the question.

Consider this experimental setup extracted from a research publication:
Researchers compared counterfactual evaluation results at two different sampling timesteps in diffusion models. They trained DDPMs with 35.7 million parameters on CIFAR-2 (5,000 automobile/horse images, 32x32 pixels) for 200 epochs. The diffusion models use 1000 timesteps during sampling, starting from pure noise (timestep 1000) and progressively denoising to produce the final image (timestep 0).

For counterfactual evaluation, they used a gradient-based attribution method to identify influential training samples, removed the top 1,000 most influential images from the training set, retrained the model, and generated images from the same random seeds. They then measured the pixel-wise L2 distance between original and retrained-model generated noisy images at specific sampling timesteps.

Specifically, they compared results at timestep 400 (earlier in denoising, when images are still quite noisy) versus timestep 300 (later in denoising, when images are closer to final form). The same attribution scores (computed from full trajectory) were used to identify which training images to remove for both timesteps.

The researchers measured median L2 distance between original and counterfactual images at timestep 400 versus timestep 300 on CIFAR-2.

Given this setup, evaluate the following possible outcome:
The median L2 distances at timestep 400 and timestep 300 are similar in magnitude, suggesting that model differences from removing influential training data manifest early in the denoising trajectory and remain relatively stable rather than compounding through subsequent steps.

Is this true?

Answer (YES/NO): NO